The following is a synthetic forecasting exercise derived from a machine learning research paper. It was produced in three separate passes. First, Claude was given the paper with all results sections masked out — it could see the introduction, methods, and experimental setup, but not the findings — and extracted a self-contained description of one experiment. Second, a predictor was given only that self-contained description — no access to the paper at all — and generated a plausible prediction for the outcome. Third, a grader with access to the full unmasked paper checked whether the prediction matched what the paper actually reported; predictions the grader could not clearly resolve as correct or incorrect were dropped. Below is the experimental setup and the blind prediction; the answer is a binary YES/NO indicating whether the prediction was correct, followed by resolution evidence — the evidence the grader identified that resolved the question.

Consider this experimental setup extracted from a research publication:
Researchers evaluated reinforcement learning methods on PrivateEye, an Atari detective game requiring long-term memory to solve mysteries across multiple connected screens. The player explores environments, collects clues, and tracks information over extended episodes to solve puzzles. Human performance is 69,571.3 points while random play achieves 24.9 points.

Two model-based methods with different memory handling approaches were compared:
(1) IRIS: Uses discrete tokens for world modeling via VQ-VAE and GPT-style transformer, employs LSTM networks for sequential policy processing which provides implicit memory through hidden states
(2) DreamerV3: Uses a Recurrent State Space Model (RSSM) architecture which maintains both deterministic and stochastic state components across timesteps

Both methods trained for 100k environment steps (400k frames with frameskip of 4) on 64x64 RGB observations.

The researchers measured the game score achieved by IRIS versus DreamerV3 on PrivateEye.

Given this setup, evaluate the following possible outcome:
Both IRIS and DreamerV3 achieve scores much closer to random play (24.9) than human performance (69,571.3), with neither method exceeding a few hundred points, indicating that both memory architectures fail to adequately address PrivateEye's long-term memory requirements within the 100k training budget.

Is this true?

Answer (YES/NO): NO